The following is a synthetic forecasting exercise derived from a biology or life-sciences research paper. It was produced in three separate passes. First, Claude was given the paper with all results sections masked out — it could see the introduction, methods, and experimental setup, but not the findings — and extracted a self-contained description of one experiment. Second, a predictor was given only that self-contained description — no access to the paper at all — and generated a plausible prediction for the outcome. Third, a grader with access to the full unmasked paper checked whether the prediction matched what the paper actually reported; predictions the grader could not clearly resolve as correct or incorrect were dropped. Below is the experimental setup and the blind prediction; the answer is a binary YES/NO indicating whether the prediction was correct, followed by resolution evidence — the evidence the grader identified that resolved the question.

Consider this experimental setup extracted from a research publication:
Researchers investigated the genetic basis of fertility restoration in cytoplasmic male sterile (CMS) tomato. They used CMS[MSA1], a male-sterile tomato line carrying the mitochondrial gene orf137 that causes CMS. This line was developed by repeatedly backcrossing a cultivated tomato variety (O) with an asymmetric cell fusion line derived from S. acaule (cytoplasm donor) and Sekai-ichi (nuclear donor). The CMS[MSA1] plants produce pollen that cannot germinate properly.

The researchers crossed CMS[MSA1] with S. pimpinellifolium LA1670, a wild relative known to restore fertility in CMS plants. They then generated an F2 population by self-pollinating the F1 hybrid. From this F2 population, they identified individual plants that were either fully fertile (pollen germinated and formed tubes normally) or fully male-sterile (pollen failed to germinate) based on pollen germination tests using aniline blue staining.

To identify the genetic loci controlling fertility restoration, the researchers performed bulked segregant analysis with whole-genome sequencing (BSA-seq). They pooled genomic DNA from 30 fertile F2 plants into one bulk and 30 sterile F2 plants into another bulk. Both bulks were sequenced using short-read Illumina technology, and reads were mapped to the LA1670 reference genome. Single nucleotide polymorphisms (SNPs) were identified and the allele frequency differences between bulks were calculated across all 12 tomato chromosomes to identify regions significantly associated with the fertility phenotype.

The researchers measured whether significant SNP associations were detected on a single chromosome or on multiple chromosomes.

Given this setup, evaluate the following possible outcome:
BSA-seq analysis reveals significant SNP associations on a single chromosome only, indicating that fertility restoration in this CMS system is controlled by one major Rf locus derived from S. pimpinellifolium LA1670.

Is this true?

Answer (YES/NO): YES